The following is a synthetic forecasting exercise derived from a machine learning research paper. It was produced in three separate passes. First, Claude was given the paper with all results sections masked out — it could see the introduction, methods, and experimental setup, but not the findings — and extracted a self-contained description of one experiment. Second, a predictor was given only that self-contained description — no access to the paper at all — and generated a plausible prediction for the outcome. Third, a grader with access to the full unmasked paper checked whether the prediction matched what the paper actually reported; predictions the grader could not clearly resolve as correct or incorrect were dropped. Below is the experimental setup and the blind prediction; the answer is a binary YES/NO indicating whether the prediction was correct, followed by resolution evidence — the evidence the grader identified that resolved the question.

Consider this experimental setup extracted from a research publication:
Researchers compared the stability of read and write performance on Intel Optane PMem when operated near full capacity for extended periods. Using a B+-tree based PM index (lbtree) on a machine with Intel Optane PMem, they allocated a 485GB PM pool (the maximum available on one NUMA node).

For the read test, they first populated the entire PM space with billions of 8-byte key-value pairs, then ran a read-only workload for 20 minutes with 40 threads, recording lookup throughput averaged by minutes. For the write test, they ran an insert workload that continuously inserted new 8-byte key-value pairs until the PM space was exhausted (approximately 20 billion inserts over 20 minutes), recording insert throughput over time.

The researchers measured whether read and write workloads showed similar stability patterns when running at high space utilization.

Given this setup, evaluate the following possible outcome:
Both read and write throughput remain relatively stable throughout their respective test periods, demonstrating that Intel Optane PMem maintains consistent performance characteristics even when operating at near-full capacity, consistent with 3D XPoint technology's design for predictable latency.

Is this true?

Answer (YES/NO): YES